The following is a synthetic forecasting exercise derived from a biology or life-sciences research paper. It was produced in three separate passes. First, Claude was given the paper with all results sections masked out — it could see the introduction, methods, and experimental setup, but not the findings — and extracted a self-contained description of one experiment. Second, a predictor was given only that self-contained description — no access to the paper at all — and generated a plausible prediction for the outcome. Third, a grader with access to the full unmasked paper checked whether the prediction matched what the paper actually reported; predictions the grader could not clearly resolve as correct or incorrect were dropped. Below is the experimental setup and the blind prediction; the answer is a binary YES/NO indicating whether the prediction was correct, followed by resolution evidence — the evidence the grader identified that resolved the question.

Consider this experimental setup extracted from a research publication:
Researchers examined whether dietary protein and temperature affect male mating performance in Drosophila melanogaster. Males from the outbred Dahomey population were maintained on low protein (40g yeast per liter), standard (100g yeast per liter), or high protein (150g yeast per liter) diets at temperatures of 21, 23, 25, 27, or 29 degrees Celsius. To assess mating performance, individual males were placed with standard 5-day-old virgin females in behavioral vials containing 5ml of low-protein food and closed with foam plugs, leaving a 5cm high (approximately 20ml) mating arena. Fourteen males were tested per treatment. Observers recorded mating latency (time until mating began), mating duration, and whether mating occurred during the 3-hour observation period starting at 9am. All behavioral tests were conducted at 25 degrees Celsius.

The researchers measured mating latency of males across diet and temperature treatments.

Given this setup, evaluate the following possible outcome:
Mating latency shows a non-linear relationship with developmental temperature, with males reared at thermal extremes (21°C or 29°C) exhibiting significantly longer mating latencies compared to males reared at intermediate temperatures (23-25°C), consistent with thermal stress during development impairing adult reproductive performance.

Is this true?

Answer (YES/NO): NO